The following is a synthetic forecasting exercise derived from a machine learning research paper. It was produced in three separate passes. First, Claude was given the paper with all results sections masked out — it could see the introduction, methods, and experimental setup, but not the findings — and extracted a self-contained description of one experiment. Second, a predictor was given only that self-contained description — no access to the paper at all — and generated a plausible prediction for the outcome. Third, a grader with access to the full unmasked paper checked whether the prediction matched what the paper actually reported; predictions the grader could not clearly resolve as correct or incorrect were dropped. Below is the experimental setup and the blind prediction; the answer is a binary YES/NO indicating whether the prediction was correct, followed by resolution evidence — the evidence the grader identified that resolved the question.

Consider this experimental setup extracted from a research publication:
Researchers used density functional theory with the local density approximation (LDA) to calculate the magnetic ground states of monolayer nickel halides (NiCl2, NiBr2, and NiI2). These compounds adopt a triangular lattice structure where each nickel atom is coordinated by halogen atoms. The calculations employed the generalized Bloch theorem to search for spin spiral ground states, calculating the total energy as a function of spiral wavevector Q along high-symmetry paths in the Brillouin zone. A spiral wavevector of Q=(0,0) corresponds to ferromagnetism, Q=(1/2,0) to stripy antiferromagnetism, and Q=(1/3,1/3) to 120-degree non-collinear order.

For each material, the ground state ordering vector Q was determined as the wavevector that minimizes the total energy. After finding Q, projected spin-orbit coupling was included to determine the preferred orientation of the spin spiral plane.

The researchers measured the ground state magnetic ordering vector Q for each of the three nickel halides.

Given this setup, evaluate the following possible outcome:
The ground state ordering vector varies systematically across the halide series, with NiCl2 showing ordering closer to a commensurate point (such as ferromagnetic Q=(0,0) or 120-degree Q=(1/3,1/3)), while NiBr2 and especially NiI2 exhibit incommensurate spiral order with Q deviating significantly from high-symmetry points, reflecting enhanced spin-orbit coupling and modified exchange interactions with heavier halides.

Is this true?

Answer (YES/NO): YES